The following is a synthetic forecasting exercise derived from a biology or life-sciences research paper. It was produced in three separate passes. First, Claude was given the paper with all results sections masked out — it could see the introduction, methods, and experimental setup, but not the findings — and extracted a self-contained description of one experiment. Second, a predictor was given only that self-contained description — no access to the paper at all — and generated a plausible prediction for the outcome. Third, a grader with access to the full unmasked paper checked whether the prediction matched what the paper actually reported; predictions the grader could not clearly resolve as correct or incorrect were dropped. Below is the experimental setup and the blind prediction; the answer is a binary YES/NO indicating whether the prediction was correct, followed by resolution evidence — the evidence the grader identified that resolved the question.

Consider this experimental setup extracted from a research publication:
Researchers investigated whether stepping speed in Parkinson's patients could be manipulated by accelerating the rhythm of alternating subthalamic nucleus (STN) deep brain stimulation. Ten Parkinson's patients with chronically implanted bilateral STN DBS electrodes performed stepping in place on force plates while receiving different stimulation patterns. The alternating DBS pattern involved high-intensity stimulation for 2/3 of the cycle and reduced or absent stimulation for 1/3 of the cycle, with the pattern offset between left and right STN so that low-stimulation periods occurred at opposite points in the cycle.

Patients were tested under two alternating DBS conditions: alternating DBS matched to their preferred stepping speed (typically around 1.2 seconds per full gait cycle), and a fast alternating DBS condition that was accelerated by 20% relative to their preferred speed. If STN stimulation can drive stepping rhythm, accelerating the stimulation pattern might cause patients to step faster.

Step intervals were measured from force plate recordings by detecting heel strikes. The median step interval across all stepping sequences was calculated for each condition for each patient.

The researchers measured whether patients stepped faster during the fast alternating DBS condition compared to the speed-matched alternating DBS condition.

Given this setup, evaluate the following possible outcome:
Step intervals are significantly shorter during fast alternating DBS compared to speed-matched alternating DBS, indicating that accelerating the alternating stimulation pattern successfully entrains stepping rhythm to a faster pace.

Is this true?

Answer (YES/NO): NO